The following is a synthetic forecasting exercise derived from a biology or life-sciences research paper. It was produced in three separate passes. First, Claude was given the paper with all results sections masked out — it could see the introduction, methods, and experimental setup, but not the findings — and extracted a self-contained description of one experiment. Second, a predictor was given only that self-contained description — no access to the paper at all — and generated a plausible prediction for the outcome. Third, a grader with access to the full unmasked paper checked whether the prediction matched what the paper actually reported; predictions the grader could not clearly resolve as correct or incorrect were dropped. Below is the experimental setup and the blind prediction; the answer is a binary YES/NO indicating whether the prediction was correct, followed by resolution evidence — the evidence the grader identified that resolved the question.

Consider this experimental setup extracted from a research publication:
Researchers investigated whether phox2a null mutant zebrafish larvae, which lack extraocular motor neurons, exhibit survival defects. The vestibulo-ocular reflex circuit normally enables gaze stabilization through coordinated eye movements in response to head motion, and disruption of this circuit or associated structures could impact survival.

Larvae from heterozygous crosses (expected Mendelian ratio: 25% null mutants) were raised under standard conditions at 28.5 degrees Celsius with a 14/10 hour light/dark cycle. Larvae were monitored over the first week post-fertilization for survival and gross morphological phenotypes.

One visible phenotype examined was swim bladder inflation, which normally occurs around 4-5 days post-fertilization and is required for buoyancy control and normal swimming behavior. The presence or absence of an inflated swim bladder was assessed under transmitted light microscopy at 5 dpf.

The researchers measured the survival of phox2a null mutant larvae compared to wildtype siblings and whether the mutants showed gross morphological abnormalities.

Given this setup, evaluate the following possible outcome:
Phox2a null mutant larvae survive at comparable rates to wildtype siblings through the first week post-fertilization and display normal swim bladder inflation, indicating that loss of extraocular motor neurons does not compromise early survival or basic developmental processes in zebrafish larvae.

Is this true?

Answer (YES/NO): NO